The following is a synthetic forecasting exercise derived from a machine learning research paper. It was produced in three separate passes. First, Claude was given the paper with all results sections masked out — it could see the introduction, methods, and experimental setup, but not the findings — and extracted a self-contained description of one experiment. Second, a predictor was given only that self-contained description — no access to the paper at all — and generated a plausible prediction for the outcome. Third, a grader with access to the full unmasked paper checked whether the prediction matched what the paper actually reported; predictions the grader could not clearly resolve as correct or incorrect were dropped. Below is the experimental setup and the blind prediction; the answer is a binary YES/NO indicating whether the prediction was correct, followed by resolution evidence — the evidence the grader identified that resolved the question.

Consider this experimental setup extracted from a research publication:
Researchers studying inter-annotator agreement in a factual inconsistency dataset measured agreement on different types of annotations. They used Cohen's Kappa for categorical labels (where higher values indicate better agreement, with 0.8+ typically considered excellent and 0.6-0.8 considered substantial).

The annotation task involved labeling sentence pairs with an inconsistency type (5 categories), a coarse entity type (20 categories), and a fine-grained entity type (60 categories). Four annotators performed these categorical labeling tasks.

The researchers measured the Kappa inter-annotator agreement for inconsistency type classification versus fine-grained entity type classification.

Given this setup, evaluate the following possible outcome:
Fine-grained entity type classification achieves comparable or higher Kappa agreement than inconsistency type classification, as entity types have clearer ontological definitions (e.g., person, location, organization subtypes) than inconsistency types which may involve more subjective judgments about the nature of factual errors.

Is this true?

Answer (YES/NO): NO